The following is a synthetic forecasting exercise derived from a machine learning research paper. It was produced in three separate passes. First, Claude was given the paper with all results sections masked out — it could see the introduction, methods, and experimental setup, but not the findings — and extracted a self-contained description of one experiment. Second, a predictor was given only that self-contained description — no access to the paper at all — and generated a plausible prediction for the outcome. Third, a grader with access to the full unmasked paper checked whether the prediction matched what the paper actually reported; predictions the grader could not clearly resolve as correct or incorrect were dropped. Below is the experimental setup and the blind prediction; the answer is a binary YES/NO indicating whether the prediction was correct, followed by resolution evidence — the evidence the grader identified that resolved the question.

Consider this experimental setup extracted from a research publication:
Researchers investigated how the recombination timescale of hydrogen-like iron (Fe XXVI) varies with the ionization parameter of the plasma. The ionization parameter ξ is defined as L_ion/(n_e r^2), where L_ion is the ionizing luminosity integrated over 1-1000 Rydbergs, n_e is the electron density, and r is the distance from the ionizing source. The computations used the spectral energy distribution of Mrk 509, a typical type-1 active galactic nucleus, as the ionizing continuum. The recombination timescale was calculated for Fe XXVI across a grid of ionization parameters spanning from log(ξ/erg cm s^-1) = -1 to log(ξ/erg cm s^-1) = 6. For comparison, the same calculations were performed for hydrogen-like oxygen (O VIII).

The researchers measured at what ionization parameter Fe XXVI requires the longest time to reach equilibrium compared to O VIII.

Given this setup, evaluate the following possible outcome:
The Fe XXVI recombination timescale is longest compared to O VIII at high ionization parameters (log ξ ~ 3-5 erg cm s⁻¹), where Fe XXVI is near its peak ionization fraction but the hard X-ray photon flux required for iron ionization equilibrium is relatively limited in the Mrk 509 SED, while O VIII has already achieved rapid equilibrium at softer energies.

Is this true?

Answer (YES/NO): YES